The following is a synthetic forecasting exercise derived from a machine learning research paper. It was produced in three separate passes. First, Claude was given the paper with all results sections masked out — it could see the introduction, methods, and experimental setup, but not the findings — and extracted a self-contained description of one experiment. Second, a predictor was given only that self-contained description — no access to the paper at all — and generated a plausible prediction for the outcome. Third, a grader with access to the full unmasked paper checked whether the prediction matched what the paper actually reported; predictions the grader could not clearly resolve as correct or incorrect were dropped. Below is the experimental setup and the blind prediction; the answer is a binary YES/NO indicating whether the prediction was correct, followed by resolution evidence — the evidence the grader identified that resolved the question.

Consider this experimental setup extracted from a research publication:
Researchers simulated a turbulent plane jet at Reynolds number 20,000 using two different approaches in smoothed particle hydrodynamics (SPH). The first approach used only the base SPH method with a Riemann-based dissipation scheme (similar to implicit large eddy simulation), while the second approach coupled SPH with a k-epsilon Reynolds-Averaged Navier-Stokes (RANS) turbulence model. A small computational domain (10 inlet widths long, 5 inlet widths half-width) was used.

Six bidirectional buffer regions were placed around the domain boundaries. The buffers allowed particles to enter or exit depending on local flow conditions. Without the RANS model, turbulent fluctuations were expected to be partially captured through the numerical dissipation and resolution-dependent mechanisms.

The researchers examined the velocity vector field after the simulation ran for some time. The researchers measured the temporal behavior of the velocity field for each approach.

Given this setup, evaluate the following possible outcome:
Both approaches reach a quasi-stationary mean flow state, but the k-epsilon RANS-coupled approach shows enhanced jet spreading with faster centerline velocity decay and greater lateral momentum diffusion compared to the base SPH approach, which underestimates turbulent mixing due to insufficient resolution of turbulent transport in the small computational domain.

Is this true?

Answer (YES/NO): NO